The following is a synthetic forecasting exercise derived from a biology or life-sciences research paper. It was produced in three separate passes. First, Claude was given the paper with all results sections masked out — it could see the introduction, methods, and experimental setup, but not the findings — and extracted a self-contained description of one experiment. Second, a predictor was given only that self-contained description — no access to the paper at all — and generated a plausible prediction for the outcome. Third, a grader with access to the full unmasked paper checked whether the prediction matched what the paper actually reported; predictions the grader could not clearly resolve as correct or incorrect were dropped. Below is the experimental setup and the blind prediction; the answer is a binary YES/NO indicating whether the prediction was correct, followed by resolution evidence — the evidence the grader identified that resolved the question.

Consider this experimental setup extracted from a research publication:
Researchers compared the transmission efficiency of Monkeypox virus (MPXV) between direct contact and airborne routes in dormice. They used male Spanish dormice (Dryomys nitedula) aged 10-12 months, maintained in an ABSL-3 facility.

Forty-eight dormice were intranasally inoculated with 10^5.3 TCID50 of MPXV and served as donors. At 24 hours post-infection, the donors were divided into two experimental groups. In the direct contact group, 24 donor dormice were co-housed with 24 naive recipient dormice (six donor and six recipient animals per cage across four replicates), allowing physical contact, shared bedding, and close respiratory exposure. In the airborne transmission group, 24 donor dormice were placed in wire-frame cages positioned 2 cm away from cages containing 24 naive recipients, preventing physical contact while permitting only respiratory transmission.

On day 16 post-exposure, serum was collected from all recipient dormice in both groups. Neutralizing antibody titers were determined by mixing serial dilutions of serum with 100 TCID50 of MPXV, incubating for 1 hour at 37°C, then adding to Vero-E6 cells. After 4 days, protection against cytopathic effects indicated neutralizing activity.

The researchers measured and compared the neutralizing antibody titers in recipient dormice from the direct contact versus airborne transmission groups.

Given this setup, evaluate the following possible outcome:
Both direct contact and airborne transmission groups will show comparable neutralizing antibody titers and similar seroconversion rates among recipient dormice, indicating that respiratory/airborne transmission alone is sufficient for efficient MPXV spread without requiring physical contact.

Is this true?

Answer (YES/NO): NO